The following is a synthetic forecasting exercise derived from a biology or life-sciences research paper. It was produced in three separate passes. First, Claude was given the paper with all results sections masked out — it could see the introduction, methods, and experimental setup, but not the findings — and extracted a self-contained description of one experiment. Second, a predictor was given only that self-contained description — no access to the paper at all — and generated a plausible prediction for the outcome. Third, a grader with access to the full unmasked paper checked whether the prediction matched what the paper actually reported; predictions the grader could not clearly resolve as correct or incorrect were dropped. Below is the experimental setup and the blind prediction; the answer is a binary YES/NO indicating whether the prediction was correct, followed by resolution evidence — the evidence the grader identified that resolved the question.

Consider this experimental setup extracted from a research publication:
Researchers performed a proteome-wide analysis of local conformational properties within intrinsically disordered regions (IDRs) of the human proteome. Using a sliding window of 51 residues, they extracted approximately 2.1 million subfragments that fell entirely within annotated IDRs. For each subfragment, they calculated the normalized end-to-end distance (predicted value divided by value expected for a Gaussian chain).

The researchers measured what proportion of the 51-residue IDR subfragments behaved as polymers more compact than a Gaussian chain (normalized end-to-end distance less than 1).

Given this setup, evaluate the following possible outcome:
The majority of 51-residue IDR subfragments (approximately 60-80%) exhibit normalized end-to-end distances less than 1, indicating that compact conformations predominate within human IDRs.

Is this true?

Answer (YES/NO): NO